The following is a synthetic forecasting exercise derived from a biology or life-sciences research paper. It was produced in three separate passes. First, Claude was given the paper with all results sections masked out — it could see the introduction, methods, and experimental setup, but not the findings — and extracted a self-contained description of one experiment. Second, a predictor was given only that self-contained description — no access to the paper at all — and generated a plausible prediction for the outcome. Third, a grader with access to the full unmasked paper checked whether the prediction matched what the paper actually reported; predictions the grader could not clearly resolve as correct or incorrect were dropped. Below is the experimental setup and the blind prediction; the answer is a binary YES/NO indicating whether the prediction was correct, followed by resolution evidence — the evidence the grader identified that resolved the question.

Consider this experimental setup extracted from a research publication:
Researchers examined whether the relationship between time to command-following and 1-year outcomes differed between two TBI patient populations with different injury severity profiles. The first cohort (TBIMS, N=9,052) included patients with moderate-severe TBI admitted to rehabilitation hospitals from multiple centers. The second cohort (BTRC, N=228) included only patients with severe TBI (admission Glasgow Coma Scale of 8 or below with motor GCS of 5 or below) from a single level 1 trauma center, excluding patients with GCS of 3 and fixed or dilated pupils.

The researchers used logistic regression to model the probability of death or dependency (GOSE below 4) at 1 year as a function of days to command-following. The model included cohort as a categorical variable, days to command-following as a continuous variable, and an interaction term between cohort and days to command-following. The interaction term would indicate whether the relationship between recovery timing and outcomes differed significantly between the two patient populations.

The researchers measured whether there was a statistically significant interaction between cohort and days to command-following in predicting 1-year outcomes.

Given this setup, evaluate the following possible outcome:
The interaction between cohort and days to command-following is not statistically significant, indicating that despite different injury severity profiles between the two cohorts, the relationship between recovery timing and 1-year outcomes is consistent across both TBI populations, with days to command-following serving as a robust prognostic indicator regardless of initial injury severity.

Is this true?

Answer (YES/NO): NO